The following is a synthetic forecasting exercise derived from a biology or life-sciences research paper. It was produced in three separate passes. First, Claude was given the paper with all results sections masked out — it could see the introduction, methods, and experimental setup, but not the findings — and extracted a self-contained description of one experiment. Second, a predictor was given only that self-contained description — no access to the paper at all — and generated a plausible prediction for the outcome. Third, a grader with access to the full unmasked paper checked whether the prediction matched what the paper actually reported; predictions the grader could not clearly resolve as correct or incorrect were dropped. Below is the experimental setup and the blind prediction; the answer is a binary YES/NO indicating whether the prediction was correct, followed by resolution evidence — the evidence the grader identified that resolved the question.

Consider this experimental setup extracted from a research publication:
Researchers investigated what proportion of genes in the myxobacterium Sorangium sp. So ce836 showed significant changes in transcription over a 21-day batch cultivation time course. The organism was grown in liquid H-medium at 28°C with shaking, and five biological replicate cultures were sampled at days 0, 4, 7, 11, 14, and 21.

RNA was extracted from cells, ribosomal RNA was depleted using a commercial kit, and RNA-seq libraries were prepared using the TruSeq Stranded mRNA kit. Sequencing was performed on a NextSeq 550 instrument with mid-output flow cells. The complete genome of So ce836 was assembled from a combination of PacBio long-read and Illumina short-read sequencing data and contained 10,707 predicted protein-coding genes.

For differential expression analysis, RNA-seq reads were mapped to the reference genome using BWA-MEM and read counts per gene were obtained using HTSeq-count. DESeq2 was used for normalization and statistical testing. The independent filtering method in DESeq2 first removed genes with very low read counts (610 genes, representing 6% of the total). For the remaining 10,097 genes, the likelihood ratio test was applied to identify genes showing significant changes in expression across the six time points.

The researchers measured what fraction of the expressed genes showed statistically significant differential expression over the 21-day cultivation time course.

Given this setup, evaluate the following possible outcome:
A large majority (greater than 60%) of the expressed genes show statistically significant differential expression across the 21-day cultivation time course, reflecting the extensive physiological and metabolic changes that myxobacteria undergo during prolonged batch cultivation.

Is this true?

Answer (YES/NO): YES